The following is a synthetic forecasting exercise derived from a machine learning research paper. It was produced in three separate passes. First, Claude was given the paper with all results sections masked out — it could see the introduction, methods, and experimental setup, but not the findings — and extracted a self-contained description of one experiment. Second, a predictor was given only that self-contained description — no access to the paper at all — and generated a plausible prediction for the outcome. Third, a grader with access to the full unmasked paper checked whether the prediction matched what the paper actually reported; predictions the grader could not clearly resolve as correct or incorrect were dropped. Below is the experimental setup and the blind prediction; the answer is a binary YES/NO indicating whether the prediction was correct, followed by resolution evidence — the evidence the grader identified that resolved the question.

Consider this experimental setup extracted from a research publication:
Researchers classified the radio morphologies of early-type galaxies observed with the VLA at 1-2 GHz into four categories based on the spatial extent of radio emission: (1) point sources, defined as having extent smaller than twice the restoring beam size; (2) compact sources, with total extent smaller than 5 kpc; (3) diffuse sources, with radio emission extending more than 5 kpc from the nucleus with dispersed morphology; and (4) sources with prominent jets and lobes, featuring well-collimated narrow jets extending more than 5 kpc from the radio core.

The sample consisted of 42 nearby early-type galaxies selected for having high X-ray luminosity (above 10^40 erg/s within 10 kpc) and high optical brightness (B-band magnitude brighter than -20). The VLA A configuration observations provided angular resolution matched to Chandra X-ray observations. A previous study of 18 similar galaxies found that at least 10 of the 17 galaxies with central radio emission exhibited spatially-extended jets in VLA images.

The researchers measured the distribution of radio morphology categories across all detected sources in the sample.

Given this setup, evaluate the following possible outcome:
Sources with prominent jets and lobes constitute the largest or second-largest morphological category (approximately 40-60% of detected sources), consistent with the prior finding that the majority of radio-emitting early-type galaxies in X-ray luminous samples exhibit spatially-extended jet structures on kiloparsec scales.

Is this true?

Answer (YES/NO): NO